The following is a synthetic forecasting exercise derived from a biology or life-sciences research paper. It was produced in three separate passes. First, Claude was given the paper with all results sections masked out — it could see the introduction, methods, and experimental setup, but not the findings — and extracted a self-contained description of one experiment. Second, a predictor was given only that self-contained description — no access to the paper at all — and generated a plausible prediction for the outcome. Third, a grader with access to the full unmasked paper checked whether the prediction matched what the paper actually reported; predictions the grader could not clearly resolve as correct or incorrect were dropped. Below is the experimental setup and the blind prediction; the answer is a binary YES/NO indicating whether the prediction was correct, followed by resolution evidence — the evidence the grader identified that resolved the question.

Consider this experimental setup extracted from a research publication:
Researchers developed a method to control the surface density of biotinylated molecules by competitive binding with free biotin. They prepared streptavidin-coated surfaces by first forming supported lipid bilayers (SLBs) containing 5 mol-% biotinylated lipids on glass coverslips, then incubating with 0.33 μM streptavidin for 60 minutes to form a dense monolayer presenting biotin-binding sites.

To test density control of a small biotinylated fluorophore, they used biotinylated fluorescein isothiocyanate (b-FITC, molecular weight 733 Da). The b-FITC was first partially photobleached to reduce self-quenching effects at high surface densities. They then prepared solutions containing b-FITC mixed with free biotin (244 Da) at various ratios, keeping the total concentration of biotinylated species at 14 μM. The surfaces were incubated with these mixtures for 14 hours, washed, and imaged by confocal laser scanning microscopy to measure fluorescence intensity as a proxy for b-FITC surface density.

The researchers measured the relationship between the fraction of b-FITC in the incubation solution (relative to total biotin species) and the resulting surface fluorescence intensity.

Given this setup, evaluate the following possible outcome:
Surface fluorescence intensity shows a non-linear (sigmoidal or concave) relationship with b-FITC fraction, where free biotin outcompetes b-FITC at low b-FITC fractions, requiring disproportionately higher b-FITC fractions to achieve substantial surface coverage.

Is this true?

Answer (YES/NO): NO